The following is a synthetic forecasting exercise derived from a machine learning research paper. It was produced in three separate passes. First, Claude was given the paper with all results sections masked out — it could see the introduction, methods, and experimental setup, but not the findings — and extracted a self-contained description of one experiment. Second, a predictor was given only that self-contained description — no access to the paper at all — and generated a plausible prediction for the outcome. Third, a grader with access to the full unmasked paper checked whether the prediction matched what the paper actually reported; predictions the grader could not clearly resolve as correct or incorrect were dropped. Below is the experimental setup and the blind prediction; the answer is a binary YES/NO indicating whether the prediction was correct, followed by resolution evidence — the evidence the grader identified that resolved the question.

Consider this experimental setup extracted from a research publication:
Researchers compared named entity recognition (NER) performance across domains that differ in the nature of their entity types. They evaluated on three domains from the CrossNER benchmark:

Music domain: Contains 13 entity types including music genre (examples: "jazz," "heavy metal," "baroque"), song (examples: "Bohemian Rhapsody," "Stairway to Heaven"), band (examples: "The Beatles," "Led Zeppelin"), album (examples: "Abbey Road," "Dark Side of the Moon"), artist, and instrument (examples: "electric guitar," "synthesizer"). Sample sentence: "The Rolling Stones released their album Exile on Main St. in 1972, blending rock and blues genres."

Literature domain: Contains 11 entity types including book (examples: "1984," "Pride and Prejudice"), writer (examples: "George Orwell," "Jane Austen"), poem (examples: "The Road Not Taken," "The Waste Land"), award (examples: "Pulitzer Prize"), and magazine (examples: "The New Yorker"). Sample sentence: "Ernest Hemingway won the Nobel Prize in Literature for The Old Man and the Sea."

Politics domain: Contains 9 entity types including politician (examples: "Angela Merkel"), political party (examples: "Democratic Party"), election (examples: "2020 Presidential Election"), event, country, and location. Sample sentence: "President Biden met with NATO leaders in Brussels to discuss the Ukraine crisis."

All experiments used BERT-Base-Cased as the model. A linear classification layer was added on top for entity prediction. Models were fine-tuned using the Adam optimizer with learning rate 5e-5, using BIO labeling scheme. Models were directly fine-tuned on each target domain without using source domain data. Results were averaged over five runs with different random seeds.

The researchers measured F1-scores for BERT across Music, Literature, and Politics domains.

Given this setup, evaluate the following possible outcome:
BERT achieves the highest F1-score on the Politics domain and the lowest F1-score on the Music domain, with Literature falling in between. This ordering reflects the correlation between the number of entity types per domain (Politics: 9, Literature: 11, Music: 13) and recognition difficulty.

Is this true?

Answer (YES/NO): NO